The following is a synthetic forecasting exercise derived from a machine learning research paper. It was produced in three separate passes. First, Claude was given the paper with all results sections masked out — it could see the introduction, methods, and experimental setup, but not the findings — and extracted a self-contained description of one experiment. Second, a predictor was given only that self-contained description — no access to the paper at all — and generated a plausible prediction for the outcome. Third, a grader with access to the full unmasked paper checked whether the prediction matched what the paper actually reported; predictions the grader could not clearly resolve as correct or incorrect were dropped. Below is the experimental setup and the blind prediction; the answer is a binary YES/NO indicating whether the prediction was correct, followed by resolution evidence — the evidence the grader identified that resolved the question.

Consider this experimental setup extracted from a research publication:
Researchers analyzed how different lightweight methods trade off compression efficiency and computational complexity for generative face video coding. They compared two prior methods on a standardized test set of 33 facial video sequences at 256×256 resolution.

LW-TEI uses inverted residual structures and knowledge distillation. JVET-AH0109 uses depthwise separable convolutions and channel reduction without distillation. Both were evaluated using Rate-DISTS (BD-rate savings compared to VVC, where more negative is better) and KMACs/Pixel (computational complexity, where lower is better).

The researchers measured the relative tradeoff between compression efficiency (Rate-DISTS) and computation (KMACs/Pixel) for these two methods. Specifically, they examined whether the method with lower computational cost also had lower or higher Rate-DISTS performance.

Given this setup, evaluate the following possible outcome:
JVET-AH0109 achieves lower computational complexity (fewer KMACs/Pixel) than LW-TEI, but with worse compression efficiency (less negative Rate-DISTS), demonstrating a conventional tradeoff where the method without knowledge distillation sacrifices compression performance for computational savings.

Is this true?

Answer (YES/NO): YES